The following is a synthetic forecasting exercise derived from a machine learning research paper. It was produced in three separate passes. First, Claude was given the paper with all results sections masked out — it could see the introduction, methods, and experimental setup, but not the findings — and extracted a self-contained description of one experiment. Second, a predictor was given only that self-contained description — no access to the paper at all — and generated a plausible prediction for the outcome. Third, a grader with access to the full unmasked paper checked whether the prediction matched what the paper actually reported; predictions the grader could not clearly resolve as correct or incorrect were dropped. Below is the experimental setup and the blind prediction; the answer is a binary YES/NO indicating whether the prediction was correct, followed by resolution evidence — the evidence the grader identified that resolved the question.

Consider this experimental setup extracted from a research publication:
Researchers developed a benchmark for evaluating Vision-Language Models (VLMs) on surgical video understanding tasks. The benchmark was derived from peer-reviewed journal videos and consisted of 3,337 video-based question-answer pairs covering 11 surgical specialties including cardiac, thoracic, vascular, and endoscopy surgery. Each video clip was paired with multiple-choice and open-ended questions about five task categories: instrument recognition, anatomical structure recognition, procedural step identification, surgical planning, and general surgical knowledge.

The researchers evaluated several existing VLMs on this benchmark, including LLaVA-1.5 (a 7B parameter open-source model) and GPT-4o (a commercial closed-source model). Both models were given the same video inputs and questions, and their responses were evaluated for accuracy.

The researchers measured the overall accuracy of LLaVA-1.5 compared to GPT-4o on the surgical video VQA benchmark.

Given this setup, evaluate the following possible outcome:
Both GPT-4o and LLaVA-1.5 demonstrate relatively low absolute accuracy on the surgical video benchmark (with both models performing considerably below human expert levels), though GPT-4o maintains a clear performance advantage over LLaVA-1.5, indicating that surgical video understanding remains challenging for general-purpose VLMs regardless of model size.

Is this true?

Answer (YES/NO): NO